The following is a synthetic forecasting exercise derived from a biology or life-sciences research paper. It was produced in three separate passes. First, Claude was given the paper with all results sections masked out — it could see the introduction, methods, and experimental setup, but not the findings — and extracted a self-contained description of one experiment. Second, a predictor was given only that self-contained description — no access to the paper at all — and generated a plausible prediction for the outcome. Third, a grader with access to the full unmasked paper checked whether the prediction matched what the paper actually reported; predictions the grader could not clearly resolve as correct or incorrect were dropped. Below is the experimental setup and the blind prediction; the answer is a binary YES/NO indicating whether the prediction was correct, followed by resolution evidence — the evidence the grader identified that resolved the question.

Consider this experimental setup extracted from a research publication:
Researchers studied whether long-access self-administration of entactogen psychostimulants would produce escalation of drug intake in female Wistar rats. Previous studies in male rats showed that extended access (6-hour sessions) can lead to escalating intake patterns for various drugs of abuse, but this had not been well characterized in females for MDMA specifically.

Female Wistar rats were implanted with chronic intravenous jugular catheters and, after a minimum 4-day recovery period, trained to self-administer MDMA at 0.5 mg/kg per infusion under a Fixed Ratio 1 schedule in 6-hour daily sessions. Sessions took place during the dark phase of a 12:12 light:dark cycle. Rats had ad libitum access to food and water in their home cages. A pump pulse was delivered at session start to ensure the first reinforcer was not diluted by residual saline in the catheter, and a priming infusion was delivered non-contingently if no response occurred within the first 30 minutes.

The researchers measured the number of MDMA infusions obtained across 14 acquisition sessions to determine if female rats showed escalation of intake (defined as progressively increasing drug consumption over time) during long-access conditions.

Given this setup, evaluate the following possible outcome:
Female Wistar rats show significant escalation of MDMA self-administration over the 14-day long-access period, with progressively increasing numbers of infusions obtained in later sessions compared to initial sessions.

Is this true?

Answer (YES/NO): YES